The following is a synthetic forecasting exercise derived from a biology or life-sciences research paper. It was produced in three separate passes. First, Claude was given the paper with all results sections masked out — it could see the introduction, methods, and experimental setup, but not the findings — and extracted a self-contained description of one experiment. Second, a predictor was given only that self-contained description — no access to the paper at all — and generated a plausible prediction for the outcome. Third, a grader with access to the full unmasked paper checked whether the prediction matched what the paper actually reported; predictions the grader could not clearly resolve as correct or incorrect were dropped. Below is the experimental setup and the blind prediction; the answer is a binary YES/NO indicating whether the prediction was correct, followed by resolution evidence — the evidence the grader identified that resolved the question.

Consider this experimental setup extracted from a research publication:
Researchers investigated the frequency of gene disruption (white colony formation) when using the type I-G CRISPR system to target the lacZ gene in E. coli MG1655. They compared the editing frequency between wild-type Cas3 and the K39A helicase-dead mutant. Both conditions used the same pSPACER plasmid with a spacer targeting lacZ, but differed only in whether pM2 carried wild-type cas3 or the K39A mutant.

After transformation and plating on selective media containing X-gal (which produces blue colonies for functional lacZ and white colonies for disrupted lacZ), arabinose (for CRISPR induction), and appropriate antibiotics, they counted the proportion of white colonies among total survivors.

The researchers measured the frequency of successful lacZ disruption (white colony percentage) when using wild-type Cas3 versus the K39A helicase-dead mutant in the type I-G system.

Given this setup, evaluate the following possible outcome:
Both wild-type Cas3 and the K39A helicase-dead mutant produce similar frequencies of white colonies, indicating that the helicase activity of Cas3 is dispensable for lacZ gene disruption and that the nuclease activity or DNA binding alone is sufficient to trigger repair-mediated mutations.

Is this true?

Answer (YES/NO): YES